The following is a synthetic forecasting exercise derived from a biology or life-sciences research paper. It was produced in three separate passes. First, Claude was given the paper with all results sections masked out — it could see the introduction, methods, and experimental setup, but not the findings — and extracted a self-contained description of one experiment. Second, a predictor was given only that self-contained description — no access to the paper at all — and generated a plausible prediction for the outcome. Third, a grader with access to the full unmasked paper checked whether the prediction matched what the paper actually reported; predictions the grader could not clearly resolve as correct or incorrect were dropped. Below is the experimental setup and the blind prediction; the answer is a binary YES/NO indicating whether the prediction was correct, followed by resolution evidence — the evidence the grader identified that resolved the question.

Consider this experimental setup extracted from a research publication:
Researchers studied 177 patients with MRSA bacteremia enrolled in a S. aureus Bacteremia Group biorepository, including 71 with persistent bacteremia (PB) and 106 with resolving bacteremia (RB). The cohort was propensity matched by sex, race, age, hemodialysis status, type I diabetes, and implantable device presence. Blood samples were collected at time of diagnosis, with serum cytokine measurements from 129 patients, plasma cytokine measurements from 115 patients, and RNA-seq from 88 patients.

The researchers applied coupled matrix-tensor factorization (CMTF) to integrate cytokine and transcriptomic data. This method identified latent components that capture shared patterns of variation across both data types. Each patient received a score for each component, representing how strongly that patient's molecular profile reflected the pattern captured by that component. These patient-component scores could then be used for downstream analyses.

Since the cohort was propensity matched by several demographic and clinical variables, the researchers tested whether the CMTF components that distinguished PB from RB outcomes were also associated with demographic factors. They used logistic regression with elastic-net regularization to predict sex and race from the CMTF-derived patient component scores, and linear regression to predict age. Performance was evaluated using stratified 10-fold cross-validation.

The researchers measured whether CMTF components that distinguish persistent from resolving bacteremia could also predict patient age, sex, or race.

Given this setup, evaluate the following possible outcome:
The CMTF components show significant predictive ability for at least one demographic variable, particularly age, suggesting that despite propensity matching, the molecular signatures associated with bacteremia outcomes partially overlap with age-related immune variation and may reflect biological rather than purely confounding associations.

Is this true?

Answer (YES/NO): NO